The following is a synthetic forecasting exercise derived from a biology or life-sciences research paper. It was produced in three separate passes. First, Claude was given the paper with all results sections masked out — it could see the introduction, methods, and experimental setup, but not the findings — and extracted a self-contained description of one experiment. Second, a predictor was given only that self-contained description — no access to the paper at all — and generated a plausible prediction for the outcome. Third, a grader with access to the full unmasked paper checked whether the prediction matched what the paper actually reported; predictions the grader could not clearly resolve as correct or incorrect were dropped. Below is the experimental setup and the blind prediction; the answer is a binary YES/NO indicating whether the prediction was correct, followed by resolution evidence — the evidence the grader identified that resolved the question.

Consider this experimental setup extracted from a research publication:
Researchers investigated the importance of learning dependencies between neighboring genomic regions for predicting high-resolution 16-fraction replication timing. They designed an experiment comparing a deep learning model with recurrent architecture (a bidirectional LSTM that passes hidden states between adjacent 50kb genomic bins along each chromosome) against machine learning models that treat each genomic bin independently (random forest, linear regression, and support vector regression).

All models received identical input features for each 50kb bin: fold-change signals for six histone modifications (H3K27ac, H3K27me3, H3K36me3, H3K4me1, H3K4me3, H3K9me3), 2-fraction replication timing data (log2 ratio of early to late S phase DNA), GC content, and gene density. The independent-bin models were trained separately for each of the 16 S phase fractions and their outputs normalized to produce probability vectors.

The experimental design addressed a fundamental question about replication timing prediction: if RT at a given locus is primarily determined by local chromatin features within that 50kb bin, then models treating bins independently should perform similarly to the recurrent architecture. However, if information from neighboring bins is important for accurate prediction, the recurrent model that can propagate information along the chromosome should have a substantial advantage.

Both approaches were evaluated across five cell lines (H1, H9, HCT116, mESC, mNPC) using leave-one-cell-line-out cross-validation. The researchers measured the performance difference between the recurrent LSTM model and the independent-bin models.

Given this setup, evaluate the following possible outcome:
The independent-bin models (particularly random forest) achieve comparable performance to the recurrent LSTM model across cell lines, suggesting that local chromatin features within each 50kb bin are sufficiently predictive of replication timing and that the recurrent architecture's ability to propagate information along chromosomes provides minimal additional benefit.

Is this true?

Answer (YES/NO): NO